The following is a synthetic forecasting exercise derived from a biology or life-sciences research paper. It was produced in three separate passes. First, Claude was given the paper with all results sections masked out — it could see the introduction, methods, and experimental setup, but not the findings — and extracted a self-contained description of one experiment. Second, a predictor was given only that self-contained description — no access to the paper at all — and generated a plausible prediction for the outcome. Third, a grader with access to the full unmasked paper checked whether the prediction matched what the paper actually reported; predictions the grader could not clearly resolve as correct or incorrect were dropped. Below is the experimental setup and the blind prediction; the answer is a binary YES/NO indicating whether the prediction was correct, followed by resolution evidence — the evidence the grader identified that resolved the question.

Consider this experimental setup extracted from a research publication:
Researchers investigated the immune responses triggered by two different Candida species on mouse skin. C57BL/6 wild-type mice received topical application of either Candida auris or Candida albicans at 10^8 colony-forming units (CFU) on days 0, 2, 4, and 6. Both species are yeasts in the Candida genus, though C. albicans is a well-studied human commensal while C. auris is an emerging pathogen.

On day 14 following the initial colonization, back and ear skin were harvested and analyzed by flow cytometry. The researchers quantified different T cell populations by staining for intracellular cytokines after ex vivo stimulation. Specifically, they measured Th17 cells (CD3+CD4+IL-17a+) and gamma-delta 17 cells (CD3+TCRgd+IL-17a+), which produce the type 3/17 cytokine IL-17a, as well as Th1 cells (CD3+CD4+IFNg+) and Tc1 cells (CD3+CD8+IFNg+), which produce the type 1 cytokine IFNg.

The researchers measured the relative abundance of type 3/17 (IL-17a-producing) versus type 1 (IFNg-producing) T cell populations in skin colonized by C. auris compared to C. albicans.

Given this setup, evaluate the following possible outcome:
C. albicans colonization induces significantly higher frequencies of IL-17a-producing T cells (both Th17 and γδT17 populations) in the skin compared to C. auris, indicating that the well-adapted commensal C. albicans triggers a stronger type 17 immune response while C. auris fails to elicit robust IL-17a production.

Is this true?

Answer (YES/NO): NO